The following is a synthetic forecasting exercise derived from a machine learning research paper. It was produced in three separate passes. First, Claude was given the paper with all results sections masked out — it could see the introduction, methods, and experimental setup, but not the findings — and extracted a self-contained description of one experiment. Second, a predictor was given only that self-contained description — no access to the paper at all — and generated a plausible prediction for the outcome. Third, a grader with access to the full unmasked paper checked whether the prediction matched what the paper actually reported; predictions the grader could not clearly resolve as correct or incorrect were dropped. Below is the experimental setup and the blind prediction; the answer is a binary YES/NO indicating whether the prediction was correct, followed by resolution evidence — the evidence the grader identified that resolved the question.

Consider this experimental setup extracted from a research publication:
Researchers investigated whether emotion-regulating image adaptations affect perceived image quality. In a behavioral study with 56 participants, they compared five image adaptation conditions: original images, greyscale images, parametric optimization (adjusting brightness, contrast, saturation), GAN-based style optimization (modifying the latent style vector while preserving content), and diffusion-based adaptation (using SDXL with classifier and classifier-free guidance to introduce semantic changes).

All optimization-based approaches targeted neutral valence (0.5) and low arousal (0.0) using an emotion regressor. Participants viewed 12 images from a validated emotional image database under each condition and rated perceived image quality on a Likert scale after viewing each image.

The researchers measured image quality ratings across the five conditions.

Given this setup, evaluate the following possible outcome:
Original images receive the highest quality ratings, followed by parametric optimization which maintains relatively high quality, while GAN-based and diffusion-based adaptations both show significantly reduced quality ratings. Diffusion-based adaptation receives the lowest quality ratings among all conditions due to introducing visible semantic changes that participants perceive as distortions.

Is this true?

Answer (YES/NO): NO